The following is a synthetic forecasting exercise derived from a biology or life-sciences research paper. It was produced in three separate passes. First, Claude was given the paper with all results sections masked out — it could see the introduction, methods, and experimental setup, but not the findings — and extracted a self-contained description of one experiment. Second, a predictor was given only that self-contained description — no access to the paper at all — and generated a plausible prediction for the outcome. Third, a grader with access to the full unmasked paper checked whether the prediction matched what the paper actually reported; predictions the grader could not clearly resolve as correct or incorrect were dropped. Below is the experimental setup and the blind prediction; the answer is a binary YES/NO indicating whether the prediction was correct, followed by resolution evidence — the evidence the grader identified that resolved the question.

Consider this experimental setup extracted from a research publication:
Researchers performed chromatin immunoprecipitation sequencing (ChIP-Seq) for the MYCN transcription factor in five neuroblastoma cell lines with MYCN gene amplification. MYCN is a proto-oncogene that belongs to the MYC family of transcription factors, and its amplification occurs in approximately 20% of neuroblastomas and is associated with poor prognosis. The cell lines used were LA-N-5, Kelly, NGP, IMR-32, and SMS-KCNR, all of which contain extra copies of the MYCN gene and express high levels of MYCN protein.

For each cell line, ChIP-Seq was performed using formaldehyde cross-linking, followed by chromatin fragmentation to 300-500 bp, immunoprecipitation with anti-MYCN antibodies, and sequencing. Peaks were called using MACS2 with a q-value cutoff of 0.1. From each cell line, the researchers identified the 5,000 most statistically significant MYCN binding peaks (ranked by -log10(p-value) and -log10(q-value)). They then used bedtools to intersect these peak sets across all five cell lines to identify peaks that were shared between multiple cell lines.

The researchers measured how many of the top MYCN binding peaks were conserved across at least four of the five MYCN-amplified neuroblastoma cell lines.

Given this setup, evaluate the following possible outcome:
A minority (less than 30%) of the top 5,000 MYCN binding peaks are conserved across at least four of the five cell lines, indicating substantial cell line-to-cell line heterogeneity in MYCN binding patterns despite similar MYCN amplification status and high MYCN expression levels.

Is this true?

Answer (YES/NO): NO